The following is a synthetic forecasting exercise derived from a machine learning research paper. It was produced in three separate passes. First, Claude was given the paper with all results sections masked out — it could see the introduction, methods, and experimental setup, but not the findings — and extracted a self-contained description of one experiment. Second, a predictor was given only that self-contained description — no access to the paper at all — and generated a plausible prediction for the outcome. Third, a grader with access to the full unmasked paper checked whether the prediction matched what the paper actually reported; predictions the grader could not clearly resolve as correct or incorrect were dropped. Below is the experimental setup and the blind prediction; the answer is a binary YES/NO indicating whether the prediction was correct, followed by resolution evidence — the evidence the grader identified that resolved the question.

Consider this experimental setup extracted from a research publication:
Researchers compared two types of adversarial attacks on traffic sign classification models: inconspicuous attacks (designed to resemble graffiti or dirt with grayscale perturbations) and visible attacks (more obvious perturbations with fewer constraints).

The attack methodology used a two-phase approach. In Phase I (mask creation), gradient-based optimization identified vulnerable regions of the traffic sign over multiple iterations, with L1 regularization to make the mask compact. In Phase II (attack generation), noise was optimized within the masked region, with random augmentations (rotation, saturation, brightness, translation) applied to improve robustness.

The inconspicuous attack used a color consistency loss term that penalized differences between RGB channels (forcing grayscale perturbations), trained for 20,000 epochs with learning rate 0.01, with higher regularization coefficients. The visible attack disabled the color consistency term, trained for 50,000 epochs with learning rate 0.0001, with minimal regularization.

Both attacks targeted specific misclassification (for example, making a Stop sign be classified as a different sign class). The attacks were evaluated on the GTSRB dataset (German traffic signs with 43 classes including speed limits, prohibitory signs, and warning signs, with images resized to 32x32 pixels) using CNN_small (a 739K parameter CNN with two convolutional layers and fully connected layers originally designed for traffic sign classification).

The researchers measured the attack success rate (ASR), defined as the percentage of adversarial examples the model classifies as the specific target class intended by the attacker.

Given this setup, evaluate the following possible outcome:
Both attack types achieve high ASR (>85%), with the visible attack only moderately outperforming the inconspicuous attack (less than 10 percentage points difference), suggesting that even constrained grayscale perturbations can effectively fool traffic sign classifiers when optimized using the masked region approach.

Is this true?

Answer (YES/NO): NO